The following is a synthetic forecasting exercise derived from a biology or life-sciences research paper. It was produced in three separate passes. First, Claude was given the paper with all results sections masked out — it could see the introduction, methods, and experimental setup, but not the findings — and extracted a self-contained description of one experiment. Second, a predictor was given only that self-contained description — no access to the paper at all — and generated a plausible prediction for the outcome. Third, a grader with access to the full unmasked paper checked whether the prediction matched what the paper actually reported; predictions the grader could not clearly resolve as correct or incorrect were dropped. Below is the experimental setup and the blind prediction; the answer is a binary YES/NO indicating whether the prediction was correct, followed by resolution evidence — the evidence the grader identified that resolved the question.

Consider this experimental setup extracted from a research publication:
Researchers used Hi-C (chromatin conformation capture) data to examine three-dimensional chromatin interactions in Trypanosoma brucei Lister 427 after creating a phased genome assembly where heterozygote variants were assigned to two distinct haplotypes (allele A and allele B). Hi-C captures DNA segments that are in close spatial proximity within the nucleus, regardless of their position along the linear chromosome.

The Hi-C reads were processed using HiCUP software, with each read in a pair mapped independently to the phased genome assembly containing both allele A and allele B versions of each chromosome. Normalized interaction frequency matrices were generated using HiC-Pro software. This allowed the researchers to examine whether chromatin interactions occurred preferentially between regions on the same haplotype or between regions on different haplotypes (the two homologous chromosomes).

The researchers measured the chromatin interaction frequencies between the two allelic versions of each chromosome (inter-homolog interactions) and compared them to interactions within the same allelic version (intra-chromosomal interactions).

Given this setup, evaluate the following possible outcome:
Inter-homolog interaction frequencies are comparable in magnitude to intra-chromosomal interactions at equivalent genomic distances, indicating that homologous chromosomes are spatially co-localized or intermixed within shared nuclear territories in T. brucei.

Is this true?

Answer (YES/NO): NO